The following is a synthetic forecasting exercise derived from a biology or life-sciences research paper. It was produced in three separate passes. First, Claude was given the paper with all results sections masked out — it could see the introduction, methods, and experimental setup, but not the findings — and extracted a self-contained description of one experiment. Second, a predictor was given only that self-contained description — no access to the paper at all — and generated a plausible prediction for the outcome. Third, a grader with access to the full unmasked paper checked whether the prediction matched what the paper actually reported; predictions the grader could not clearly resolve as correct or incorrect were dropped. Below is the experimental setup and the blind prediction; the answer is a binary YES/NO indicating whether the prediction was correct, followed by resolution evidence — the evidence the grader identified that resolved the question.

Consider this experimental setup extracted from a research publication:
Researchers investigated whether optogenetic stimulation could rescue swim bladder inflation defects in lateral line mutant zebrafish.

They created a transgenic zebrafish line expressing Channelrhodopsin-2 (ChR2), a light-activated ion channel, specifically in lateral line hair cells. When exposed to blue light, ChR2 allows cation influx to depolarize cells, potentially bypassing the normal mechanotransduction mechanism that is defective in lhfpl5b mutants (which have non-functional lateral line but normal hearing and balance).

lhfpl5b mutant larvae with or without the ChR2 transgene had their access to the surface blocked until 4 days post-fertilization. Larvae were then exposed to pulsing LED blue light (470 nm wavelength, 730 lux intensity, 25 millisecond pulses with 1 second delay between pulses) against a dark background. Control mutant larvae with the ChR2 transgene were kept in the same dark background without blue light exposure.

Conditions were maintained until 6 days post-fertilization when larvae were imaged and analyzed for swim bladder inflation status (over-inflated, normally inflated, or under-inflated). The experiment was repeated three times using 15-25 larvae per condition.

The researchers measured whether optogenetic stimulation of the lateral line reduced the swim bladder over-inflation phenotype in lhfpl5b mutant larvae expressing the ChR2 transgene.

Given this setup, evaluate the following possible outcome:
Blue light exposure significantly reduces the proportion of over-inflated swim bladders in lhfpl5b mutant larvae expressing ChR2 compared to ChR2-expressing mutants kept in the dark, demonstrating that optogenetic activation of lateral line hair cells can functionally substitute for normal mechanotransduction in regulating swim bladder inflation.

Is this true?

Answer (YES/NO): YES